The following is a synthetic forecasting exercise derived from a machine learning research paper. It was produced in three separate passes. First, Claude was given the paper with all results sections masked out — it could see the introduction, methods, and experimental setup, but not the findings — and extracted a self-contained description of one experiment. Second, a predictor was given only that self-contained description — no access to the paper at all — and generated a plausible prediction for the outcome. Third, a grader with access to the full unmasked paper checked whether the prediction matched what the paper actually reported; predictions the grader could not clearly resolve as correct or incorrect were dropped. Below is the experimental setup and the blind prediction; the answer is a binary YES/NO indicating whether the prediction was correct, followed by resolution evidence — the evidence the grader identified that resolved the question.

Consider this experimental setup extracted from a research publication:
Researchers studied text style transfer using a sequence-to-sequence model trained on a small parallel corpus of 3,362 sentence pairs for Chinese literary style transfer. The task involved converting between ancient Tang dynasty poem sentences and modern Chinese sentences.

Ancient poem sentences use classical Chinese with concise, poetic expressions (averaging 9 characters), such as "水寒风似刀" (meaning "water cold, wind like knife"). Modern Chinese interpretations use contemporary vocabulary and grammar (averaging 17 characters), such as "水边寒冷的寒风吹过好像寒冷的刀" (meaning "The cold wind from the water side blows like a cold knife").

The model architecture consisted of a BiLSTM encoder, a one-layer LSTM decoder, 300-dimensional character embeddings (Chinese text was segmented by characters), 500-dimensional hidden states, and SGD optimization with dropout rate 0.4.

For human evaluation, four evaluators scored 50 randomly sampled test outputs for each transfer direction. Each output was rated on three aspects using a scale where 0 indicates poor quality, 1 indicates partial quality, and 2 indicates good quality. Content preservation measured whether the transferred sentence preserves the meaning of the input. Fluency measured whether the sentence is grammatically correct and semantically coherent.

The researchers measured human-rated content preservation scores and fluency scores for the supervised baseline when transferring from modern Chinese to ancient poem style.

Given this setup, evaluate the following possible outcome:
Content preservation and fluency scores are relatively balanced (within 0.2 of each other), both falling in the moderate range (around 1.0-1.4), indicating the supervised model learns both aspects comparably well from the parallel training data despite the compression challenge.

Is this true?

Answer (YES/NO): NO